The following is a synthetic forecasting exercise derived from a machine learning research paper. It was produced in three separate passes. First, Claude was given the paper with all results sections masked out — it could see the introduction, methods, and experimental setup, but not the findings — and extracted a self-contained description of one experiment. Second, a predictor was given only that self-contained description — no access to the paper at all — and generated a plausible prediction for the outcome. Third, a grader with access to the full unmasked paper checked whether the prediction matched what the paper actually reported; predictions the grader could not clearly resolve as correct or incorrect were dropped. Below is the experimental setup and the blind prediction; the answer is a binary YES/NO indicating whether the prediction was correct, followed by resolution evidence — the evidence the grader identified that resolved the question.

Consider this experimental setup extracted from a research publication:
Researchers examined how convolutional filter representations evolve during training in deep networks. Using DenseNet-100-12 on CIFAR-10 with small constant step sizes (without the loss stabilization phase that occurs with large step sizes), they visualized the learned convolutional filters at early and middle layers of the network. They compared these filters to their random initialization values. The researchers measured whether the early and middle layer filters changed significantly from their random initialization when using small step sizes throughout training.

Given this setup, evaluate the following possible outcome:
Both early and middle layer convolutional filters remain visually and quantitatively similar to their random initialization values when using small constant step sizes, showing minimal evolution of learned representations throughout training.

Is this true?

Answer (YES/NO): YES